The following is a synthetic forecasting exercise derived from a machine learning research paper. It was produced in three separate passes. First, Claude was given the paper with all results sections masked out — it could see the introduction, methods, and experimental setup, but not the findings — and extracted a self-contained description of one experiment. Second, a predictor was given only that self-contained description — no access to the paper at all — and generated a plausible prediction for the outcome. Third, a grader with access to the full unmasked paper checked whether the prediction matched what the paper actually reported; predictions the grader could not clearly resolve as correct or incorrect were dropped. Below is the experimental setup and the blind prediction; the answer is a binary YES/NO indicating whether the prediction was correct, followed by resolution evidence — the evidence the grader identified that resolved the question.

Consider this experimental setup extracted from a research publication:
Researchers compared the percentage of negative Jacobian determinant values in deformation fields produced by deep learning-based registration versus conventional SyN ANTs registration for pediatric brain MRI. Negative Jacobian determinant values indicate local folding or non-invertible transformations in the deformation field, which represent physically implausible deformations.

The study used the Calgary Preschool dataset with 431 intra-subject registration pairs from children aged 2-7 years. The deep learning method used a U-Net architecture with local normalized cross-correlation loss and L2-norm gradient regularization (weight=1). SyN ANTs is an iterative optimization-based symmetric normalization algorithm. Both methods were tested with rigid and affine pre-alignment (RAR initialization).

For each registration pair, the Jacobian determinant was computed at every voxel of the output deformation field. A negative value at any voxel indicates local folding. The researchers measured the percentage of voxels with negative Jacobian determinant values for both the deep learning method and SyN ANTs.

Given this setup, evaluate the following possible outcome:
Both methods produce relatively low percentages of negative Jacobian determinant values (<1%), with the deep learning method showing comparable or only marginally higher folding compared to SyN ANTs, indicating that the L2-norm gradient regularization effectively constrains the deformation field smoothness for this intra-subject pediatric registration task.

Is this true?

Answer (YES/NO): YES